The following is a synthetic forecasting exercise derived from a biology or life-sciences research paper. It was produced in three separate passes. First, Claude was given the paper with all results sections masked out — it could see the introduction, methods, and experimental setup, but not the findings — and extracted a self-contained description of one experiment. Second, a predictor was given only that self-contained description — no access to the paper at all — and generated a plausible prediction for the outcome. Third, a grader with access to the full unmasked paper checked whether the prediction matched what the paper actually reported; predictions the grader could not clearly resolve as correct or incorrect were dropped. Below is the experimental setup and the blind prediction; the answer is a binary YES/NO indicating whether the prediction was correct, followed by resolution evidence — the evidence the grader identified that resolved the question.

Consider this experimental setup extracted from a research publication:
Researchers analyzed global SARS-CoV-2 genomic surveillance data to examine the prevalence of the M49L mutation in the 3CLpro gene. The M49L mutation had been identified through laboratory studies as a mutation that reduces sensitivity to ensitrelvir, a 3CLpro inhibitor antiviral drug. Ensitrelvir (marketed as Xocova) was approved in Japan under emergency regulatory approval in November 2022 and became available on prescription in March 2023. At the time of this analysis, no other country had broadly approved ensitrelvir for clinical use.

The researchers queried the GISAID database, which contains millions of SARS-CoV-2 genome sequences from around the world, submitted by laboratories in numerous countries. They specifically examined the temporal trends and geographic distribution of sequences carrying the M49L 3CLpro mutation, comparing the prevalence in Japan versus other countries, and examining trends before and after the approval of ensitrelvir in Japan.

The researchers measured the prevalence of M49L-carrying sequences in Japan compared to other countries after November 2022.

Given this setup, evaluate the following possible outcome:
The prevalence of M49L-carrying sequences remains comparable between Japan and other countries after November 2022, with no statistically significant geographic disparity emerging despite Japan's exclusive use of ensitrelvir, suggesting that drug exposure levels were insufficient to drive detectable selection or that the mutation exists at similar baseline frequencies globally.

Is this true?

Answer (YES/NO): NO